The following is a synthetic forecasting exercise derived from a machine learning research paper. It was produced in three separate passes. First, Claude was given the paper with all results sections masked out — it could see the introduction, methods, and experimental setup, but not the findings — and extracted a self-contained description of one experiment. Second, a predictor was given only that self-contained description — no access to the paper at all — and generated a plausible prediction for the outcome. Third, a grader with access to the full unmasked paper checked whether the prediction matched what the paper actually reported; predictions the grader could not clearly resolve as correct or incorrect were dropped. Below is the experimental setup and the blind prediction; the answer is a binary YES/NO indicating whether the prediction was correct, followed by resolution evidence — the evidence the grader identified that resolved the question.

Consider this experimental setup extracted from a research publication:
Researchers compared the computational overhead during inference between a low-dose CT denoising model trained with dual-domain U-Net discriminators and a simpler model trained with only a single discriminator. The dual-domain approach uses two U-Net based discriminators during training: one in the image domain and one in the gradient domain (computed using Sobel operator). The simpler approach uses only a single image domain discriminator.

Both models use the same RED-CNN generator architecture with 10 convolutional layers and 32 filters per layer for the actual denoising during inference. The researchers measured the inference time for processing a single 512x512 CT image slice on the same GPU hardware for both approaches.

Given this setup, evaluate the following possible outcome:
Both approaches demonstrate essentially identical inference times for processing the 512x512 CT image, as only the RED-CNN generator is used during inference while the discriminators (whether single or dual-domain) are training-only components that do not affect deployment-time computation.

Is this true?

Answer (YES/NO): YES